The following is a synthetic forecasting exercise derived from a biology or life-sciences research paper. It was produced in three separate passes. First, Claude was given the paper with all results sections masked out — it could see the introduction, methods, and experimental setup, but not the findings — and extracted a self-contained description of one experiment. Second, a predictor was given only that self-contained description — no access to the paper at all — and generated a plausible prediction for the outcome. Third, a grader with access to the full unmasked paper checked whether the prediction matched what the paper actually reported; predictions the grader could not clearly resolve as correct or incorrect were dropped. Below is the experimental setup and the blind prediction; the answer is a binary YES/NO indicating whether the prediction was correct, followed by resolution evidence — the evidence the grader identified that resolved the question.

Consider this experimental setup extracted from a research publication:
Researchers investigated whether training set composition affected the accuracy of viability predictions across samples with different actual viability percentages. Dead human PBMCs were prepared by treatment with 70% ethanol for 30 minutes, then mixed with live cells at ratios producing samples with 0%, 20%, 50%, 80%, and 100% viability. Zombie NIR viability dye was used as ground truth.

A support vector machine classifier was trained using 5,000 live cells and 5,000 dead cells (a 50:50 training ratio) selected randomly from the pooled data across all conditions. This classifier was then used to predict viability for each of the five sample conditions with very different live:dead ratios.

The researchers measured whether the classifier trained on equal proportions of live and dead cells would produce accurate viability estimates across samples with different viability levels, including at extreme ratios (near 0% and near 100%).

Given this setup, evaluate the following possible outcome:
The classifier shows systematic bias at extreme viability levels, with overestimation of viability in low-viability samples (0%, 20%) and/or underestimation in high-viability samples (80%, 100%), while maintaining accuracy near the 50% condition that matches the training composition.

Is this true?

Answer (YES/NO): NO